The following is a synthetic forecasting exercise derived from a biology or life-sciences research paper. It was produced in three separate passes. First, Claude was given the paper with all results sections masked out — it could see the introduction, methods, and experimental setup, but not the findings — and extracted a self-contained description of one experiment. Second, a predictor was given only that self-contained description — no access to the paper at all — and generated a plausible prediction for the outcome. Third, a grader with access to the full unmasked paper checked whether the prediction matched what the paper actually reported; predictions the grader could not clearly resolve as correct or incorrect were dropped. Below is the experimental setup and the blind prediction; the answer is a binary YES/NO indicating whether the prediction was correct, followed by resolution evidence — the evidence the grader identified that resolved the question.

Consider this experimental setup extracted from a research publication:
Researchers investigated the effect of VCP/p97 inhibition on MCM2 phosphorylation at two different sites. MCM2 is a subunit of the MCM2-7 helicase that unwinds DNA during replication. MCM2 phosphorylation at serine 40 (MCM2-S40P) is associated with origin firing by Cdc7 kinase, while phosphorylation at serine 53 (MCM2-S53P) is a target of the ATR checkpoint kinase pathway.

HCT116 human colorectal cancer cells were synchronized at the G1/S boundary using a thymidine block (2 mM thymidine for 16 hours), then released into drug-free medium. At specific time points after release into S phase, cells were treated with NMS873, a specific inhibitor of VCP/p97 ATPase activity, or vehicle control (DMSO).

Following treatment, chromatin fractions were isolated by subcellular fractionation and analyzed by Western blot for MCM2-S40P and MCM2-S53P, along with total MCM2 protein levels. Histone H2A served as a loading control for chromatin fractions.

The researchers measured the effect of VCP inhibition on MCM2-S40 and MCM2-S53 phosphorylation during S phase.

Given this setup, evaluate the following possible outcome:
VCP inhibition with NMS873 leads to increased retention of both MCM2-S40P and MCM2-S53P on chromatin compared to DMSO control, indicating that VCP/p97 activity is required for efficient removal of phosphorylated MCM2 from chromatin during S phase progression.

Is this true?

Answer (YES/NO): NO